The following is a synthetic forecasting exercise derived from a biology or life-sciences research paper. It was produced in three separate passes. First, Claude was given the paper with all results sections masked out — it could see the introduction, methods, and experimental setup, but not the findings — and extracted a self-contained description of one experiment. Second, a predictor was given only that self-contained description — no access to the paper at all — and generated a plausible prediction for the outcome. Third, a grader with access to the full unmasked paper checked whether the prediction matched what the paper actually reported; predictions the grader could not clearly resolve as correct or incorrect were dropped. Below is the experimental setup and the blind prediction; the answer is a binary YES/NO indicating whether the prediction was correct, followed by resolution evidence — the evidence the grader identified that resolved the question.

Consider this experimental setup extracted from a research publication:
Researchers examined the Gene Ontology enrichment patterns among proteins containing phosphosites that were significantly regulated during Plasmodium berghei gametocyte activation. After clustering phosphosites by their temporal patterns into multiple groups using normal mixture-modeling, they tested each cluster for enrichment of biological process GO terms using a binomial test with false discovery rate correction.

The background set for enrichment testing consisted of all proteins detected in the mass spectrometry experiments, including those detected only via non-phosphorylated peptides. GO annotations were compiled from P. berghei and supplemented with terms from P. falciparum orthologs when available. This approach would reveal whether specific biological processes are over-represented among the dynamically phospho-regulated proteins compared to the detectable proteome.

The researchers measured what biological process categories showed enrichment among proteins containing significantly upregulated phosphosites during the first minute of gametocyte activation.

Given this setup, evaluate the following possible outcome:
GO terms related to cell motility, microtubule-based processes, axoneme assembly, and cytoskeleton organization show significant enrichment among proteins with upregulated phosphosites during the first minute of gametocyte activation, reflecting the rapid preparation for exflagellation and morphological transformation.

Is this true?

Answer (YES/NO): NO